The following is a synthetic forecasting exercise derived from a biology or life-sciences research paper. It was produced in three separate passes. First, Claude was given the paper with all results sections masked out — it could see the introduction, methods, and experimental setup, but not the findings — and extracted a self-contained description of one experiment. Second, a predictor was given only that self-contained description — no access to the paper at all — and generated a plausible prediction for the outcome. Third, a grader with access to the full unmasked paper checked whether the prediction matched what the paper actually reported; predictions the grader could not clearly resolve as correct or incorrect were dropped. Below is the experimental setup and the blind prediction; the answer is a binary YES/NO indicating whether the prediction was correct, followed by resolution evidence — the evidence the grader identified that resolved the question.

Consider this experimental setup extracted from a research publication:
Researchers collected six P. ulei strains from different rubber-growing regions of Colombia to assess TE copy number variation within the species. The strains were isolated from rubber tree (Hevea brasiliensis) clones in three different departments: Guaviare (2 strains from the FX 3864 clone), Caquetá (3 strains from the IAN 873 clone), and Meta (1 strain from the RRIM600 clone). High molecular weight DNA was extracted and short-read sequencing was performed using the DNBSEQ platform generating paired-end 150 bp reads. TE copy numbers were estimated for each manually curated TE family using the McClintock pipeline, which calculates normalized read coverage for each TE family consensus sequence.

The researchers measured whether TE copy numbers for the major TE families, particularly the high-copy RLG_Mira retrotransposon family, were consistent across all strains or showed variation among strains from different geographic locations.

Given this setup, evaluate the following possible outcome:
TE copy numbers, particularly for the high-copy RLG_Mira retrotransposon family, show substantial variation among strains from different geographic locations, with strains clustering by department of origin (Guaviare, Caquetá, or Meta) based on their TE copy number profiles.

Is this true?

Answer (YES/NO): NO